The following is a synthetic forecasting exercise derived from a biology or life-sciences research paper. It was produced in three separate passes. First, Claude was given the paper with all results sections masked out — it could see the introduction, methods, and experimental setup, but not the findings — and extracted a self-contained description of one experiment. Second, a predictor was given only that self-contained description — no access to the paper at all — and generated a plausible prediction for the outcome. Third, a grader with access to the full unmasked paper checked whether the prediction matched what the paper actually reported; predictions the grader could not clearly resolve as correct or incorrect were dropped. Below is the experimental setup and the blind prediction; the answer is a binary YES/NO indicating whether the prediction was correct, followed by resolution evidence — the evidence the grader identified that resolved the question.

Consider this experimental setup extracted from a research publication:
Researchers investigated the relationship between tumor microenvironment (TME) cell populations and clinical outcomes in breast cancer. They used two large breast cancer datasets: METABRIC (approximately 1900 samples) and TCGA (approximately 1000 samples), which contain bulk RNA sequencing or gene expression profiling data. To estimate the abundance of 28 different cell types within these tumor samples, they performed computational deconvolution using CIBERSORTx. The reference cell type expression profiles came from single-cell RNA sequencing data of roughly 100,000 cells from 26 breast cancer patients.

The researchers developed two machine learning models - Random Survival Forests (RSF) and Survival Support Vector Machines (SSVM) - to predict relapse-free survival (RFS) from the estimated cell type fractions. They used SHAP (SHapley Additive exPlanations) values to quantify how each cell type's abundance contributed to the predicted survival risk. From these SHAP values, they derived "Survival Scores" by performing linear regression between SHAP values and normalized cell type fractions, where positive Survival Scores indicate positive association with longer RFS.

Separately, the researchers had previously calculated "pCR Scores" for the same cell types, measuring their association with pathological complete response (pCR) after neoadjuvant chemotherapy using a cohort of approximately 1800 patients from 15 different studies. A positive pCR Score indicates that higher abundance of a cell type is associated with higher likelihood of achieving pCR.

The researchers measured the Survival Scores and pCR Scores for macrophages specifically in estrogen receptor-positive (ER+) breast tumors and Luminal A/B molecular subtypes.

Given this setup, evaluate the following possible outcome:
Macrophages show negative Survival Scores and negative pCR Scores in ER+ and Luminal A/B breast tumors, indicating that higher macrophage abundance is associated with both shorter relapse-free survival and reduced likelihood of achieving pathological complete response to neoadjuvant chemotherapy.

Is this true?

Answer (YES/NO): NO